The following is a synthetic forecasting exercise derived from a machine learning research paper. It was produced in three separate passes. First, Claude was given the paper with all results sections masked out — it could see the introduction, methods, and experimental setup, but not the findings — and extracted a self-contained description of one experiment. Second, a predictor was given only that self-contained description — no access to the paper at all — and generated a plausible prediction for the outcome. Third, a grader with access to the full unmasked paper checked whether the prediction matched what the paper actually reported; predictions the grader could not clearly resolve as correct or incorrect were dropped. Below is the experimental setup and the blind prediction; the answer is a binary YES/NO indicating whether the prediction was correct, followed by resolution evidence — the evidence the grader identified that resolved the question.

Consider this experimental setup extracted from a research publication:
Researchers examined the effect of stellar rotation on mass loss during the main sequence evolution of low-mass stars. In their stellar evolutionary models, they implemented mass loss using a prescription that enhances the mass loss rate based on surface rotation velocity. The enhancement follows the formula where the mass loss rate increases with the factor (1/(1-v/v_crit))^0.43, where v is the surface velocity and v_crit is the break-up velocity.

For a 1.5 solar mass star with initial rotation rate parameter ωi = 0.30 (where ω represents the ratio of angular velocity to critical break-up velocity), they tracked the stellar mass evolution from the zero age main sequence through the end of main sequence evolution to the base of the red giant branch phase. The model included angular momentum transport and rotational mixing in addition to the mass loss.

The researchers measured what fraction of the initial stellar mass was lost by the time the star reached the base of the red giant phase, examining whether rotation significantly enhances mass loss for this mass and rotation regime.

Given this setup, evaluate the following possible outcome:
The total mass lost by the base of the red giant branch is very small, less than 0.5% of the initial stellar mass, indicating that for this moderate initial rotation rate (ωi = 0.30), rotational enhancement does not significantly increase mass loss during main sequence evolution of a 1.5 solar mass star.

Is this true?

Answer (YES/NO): YES